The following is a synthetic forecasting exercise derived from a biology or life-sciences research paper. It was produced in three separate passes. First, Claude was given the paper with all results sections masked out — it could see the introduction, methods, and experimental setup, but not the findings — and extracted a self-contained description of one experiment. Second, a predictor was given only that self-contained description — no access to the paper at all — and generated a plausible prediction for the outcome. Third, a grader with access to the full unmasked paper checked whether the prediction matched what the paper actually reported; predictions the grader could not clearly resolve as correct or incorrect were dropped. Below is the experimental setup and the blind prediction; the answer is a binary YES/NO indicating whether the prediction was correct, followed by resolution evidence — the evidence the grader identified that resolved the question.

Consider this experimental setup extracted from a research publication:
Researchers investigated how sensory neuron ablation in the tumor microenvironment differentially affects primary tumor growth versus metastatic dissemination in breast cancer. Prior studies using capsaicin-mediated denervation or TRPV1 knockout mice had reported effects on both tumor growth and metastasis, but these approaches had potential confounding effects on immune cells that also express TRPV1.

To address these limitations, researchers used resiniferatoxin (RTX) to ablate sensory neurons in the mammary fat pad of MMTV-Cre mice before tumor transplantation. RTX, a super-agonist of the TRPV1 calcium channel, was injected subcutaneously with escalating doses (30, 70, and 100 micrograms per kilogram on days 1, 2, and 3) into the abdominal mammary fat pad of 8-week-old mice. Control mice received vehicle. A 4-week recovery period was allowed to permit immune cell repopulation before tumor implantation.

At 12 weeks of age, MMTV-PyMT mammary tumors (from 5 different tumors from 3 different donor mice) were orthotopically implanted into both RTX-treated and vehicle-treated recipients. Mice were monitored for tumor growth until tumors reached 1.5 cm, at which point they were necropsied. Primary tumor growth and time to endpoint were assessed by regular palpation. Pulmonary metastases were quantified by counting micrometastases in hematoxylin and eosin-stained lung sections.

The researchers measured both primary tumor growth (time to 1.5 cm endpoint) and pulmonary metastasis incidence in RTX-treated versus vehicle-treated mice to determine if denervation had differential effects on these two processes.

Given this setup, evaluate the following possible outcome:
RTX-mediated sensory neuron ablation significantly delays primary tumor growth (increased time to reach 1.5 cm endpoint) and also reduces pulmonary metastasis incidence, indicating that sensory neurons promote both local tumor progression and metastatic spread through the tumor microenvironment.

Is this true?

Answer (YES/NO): NO